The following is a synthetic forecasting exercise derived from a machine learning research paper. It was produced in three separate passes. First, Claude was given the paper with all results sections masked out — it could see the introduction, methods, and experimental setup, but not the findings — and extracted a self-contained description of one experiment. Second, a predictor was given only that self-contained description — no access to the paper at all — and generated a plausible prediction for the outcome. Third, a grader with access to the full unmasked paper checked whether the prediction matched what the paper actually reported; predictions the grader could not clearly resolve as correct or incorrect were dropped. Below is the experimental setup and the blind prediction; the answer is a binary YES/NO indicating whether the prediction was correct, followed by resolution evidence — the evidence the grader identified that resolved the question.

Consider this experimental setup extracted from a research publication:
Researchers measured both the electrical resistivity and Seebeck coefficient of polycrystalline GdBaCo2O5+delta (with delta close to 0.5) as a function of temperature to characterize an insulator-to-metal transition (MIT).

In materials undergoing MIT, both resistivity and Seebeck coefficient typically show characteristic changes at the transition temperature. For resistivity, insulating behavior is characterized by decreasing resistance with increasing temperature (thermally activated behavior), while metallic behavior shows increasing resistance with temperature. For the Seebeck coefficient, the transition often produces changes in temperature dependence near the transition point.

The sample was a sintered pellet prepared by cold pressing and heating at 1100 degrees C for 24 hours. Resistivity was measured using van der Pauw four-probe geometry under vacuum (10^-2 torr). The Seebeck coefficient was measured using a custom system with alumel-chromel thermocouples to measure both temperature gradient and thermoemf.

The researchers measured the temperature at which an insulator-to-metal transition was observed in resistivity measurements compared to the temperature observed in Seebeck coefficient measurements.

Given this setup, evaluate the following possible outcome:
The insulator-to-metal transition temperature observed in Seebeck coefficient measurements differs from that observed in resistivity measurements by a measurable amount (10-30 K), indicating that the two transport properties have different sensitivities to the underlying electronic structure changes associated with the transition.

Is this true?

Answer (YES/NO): YES